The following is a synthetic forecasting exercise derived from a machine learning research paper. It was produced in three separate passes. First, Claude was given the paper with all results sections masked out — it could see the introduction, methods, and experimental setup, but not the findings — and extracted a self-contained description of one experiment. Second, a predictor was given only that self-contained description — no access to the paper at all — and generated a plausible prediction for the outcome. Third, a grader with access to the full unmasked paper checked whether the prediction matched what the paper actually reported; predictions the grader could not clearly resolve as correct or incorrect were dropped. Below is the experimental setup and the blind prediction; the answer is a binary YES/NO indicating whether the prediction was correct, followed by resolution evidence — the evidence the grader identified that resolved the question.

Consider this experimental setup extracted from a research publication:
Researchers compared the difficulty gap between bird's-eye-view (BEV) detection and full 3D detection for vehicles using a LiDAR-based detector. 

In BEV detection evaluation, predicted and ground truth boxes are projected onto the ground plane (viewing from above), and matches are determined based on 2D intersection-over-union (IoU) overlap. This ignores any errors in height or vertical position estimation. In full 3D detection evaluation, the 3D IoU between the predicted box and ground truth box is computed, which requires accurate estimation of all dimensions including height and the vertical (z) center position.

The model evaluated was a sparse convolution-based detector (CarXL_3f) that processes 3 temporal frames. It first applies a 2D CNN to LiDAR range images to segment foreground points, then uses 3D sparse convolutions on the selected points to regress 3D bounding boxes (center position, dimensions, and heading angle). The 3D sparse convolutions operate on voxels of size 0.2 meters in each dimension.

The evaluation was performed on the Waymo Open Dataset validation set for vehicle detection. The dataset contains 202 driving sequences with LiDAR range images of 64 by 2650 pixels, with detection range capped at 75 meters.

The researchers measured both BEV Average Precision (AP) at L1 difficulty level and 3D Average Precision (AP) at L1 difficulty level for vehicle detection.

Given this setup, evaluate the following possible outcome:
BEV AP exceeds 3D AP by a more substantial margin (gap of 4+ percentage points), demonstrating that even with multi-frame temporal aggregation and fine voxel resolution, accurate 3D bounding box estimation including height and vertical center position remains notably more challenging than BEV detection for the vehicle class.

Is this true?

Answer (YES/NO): YES